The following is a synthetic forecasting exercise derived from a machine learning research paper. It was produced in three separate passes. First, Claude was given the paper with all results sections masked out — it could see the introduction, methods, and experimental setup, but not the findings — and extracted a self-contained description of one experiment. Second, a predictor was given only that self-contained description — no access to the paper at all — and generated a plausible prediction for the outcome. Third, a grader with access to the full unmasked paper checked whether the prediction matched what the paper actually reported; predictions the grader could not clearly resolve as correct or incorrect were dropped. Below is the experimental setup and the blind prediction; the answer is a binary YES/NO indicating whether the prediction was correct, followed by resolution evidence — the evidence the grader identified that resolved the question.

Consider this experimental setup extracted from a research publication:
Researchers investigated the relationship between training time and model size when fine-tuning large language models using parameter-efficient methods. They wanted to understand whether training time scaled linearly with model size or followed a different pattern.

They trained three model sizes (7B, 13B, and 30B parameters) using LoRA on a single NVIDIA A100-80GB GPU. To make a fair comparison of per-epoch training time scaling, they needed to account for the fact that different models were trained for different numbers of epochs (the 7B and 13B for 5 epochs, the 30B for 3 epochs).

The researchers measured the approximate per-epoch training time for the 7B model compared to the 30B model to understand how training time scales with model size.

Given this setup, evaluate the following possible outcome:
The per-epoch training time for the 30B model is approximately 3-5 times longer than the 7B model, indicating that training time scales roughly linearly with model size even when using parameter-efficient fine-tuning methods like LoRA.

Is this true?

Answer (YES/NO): YES